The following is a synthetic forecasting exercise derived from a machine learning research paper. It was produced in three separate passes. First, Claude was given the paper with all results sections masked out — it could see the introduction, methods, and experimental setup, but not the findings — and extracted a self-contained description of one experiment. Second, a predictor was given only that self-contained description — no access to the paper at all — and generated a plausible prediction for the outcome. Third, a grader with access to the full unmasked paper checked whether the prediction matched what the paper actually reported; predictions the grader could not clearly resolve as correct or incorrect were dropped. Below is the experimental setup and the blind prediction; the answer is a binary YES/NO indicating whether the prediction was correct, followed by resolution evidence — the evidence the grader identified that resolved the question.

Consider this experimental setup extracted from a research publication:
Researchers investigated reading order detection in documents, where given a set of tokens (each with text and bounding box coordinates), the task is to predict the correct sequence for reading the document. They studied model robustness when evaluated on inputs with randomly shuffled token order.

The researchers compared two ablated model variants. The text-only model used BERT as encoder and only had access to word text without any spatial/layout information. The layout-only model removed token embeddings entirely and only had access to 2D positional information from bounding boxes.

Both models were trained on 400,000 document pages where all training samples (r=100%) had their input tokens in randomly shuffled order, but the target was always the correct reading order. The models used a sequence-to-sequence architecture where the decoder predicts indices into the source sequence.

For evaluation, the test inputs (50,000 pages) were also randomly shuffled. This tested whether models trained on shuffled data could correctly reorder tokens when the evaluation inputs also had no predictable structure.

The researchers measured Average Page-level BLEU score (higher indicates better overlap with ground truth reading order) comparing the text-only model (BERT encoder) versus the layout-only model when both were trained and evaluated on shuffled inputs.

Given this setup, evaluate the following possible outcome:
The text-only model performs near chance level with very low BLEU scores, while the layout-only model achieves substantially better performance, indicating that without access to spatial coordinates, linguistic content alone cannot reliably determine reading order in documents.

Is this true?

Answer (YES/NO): NO